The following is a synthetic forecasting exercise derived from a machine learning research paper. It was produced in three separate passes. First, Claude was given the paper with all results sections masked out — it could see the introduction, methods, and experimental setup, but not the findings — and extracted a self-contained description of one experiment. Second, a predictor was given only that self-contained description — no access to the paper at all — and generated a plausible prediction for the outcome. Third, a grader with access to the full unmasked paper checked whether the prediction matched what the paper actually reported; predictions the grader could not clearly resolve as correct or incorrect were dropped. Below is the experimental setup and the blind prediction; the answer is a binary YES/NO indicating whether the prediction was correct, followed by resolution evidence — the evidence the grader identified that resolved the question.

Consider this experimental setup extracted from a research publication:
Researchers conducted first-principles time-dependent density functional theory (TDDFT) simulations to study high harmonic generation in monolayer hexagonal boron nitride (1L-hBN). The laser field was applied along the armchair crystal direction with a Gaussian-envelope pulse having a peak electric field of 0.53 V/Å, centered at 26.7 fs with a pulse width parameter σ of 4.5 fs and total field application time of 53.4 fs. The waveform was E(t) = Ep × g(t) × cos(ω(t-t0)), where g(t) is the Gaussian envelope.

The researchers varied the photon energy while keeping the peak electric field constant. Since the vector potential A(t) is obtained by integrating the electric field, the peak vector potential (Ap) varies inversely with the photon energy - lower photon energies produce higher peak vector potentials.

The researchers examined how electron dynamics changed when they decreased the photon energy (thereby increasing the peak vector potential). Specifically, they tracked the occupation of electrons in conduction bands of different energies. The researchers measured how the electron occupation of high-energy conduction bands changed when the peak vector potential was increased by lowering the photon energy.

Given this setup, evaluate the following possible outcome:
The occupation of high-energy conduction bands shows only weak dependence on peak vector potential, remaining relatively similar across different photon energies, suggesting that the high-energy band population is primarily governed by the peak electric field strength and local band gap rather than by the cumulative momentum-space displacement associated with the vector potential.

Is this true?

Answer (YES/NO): NO